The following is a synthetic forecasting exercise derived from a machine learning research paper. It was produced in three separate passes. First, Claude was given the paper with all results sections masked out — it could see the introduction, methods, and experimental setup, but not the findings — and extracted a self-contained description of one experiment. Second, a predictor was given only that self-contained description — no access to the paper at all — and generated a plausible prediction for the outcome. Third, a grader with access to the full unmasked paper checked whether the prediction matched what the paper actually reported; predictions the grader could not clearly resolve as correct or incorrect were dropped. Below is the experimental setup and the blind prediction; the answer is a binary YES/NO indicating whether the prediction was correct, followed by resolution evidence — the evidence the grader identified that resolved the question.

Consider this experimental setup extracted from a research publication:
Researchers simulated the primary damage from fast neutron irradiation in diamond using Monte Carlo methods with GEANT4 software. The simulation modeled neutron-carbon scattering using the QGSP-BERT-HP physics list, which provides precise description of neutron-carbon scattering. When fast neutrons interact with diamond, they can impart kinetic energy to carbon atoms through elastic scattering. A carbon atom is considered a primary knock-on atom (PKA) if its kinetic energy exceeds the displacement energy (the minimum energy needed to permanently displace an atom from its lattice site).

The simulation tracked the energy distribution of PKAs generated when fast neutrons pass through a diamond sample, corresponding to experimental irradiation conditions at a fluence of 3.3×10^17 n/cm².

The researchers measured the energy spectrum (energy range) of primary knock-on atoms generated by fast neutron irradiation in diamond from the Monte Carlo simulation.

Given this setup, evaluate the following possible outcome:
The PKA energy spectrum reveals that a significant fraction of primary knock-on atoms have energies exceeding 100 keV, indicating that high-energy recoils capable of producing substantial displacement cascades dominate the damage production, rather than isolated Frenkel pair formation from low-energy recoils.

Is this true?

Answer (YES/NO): NO